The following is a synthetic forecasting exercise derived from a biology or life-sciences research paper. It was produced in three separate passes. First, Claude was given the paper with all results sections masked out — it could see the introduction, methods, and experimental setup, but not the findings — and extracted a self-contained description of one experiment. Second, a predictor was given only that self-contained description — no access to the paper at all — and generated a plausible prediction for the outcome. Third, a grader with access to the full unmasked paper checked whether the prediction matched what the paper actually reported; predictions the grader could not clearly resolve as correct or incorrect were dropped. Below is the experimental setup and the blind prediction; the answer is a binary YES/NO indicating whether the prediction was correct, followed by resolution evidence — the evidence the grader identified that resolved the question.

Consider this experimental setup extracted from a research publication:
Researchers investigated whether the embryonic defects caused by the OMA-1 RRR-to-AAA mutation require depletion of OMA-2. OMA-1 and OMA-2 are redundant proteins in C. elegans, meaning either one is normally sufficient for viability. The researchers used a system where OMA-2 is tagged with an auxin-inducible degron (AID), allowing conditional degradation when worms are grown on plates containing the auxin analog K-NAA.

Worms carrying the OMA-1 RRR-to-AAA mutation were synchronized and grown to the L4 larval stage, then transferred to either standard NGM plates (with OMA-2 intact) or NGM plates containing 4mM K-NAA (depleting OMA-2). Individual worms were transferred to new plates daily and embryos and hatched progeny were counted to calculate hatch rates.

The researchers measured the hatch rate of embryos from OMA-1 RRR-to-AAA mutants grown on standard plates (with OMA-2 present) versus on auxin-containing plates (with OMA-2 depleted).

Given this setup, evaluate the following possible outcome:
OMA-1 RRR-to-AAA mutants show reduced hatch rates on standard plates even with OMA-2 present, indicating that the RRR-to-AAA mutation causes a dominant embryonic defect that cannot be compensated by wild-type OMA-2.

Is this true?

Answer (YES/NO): NO